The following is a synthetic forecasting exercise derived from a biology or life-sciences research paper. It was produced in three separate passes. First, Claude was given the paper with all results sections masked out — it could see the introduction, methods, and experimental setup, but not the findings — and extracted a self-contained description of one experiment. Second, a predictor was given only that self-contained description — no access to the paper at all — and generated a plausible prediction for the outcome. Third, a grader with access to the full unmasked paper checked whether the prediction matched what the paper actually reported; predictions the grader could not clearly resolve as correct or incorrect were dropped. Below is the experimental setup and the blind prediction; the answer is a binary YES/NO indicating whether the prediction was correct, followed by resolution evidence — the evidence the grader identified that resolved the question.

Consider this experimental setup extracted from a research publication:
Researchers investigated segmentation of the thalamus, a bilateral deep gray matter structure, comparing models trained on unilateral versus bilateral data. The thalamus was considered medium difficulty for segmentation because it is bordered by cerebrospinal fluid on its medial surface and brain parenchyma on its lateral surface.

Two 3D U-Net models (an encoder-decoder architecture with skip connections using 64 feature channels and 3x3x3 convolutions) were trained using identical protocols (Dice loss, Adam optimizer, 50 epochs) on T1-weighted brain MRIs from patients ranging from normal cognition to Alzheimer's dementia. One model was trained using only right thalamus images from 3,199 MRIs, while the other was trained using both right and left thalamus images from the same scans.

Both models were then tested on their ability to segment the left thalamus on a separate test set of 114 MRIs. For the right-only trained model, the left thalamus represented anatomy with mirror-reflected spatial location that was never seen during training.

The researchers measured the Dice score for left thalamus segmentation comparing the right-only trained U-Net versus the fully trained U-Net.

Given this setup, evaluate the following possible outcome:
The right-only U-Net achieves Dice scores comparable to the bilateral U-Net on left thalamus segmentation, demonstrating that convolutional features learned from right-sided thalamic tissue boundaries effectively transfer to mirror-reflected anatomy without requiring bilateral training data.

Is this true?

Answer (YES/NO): NO